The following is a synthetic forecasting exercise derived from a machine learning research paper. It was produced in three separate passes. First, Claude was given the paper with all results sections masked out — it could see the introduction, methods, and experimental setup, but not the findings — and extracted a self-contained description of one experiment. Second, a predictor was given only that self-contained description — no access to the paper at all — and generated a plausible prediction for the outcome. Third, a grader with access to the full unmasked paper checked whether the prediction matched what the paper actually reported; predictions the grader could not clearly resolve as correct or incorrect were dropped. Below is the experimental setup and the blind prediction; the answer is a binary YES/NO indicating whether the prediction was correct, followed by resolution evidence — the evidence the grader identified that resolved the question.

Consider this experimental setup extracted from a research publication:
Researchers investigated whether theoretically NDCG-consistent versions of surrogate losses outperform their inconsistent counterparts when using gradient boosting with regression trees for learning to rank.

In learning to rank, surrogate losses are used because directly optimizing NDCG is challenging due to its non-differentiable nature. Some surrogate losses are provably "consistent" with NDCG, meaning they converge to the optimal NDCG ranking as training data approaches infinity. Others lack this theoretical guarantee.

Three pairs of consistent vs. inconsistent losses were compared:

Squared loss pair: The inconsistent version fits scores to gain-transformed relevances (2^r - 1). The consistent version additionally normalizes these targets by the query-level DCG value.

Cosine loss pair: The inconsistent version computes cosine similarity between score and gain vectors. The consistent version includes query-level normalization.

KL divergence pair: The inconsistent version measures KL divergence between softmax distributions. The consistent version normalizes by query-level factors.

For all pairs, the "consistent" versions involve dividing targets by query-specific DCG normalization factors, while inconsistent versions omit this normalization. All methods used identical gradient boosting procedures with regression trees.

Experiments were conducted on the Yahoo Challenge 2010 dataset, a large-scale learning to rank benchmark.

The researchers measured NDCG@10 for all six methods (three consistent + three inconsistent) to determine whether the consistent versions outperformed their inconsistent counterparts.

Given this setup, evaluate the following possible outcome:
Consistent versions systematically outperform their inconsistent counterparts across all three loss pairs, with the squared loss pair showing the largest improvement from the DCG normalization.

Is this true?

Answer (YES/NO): NO